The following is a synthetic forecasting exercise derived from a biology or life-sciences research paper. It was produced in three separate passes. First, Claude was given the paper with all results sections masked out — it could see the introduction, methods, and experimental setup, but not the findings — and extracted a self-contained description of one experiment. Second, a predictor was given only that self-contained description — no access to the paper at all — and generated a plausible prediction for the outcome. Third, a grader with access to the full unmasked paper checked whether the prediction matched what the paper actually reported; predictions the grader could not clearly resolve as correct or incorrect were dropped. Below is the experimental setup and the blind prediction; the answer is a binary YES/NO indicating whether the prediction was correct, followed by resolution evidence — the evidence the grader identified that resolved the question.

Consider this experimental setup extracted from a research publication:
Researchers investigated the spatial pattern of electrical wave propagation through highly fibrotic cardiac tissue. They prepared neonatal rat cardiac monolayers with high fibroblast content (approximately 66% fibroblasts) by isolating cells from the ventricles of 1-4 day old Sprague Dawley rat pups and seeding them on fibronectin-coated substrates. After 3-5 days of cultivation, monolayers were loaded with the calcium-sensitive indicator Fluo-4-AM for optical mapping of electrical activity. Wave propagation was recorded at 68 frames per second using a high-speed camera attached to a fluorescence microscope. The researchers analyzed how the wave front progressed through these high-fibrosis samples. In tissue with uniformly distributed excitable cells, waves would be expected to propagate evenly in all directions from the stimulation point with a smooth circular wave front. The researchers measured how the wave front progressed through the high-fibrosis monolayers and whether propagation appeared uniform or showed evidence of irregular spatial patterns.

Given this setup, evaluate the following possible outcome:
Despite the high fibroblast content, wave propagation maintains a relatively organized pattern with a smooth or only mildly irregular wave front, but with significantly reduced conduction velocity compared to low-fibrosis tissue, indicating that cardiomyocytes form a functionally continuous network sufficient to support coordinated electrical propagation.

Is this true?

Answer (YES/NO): NO